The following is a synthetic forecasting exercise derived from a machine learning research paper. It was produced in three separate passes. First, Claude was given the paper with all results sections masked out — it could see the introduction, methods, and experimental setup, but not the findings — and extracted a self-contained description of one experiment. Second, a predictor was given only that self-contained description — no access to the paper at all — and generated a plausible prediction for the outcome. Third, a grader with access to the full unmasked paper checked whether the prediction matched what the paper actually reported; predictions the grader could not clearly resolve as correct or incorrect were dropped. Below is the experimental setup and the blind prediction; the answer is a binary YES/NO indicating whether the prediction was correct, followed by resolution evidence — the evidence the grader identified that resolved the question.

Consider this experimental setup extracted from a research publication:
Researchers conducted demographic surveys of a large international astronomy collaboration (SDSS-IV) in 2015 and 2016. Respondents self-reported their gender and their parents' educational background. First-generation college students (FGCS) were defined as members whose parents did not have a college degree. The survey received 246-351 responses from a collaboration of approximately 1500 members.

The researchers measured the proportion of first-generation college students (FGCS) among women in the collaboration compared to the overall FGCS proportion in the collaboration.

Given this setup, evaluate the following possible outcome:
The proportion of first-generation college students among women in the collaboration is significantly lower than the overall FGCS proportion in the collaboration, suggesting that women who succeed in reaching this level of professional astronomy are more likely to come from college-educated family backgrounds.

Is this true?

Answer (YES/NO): YES